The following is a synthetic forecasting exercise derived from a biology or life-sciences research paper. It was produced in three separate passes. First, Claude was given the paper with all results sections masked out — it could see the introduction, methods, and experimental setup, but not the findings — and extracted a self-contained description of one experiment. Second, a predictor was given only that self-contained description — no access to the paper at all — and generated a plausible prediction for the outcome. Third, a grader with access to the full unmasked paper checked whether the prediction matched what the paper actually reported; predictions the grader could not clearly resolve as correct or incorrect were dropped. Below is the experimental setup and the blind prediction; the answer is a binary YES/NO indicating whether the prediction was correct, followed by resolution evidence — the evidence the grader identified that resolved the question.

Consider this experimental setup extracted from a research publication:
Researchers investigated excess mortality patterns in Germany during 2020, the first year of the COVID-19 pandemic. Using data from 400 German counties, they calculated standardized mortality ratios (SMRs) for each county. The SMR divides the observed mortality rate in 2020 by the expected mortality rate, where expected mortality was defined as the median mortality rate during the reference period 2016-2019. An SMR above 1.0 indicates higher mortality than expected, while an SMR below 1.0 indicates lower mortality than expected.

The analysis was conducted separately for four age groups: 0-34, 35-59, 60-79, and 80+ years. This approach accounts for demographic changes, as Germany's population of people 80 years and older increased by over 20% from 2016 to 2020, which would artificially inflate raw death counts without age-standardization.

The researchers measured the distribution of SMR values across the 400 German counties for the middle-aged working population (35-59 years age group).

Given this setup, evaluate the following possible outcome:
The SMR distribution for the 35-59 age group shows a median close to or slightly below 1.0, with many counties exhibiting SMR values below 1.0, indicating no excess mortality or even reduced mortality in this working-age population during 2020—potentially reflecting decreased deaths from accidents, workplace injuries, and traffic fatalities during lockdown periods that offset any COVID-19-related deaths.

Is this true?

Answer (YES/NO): YES